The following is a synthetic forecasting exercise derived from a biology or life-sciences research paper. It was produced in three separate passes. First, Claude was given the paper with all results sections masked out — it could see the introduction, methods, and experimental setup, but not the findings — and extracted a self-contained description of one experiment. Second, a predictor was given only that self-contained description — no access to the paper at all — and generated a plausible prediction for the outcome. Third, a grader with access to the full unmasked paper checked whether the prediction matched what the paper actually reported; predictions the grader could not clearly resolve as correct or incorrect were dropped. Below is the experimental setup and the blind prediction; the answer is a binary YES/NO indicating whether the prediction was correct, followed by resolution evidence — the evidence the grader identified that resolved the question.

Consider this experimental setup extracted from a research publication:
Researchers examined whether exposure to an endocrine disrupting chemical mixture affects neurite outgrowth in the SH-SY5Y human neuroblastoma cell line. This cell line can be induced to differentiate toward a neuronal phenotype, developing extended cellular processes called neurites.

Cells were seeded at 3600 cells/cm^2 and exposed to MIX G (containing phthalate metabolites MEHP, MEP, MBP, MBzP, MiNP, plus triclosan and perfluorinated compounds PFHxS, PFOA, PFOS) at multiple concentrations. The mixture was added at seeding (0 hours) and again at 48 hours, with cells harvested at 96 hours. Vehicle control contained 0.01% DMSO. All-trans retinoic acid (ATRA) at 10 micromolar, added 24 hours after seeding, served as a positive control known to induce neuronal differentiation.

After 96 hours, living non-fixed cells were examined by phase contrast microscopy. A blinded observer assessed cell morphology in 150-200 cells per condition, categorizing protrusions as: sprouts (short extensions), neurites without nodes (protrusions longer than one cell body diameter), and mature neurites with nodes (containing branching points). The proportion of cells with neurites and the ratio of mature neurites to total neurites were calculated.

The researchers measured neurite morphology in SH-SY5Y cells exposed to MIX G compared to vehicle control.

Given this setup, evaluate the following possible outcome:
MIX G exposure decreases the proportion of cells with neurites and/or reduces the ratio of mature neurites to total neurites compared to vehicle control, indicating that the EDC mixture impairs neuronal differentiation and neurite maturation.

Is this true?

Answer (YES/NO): NO